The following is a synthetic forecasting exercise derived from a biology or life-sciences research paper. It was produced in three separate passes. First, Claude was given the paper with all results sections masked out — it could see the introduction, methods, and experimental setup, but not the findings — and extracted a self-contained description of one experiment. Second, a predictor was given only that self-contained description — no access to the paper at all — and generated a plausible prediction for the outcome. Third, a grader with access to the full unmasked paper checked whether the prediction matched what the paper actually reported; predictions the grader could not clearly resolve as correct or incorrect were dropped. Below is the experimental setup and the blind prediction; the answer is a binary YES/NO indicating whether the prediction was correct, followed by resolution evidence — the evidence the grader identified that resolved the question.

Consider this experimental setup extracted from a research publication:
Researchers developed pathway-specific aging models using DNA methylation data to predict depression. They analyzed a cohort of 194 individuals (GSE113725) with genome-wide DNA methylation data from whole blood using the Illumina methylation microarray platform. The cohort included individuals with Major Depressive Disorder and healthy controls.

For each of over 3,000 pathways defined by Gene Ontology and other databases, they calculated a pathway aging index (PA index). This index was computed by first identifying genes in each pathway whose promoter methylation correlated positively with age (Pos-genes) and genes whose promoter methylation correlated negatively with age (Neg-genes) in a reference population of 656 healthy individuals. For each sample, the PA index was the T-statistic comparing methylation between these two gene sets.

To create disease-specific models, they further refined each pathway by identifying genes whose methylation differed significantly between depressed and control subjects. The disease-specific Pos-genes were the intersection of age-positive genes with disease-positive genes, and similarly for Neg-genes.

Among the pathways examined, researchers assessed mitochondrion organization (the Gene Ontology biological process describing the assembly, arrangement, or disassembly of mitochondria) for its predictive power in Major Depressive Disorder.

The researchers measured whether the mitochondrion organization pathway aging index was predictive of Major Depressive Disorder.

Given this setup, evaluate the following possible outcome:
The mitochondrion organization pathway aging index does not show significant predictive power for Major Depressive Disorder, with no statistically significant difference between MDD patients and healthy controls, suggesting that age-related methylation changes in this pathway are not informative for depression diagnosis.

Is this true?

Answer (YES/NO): NO